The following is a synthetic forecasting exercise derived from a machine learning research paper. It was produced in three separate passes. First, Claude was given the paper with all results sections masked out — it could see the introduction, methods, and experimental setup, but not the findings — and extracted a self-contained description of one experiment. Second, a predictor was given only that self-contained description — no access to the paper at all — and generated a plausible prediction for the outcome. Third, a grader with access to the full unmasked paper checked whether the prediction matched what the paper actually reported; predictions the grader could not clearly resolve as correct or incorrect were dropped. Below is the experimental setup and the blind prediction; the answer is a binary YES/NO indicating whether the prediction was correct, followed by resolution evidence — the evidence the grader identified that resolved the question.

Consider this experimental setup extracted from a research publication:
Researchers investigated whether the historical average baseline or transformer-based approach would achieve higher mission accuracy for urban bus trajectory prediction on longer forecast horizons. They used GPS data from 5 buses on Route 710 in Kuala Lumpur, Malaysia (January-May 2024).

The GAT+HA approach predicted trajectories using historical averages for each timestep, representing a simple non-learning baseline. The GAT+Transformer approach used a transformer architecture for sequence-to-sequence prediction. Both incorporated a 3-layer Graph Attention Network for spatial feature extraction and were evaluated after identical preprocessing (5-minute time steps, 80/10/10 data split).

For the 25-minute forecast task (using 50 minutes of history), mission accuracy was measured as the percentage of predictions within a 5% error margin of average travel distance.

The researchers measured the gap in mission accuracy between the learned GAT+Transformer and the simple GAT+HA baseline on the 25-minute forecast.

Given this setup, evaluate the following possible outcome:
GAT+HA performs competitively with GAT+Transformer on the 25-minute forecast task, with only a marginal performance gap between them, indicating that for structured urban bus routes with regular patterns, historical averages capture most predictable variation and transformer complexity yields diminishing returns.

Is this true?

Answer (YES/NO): NO